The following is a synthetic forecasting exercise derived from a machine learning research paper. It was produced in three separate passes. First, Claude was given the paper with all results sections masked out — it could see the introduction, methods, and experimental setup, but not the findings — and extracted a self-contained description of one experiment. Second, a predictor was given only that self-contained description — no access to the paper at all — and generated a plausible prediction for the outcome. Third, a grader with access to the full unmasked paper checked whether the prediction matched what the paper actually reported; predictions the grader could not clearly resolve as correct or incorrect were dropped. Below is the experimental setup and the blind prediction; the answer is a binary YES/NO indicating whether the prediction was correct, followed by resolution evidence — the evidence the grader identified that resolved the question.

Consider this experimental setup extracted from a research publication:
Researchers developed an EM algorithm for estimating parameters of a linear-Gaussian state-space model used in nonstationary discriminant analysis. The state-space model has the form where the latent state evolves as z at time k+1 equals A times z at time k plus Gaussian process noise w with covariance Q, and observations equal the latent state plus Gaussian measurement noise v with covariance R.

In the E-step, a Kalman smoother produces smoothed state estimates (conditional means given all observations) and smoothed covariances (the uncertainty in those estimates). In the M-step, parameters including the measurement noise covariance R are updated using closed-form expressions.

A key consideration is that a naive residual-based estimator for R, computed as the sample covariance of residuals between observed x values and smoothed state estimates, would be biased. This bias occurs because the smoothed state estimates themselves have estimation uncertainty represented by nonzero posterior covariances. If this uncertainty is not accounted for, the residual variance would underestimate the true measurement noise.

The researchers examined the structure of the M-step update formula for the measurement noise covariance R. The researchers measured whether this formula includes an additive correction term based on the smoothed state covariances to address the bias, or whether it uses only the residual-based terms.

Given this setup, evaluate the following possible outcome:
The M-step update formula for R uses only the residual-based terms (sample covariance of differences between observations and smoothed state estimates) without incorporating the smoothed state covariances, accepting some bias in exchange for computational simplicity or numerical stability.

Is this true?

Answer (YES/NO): NO